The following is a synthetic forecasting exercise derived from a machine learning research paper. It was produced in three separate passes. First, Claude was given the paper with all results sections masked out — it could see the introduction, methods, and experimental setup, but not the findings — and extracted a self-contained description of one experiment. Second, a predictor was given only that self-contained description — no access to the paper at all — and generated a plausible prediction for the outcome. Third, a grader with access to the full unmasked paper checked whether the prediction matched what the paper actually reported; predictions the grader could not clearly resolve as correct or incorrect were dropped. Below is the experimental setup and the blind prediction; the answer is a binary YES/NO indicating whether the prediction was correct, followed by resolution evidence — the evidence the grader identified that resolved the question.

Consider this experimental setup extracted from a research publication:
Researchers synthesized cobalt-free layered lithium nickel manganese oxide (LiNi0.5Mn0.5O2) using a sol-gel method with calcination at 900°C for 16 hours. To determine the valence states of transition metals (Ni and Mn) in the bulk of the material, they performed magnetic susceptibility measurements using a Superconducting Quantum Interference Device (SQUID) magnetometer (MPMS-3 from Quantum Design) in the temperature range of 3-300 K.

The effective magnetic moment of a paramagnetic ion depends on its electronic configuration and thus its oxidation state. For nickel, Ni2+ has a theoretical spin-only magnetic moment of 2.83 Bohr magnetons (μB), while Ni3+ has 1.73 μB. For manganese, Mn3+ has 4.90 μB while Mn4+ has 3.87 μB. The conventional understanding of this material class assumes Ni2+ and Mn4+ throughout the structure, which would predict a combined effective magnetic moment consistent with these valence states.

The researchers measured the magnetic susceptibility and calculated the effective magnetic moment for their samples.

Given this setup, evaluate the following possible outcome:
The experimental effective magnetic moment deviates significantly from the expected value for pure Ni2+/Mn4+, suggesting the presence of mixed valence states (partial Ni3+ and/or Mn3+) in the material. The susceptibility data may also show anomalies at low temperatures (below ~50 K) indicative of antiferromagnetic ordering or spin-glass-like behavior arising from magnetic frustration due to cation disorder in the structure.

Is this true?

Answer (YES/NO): YES